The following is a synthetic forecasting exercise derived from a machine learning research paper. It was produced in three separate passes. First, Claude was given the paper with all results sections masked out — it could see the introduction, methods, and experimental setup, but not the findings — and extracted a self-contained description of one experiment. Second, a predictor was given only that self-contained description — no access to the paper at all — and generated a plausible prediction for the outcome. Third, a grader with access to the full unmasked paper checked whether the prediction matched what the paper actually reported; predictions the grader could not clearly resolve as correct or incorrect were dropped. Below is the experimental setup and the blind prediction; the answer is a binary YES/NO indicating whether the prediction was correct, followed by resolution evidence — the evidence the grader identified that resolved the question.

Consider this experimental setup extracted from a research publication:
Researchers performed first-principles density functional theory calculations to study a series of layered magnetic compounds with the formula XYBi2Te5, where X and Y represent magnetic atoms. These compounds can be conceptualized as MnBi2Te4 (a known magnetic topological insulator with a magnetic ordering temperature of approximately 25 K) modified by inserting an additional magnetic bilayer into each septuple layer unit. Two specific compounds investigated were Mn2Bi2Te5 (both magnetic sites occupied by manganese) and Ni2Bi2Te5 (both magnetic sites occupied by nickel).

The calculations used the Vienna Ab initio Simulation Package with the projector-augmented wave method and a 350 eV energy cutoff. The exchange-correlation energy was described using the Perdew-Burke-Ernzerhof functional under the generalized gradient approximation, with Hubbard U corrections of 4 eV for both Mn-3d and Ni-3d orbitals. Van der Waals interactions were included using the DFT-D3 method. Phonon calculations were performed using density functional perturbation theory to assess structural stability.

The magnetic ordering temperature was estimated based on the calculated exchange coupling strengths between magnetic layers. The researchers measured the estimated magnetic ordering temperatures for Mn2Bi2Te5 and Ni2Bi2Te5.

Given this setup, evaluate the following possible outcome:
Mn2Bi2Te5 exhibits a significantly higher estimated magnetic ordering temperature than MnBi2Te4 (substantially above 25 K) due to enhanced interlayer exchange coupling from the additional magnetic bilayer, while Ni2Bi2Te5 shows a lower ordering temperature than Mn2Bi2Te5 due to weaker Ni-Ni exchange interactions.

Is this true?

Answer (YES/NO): NO